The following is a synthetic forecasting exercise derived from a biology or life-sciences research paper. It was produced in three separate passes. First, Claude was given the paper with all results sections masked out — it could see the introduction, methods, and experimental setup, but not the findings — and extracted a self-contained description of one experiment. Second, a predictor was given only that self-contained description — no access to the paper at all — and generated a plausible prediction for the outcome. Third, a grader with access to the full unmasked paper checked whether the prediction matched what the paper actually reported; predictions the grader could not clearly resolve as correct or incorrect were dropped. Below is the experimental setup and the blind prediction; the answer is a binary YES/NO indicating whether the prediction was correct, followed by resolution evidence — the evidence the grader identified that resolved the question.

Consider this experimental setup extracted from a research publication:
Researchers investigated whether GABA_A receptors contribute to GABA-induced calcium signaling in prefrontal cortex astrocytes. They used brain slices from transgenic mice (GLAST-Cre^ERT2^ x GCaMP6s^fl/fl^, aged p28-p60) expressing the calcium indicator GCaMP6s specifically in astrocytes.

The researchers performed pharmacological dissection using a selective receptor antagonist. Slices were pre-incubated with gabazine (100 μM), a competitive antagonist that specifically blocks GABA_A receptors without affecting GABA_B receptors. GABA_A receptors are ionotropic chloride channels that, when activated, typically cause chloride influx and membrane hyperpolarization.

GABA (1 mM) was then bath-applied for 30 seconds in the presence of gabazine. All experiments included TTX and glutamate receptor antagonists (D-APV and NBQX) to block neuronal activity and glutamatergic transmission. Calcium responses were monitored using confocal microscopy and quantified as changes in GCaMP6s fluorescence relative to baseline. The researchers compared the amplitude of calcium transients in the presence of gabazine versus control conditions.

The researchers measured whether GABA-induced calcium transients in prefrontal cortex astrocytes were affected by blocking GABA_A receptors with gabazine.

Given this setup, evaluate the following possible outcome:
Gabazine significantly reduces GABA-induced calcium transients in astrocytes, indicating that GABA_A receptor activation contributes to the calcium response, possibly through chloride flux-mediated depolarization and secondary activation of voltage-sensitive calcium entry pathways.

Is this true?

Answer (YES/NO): NO